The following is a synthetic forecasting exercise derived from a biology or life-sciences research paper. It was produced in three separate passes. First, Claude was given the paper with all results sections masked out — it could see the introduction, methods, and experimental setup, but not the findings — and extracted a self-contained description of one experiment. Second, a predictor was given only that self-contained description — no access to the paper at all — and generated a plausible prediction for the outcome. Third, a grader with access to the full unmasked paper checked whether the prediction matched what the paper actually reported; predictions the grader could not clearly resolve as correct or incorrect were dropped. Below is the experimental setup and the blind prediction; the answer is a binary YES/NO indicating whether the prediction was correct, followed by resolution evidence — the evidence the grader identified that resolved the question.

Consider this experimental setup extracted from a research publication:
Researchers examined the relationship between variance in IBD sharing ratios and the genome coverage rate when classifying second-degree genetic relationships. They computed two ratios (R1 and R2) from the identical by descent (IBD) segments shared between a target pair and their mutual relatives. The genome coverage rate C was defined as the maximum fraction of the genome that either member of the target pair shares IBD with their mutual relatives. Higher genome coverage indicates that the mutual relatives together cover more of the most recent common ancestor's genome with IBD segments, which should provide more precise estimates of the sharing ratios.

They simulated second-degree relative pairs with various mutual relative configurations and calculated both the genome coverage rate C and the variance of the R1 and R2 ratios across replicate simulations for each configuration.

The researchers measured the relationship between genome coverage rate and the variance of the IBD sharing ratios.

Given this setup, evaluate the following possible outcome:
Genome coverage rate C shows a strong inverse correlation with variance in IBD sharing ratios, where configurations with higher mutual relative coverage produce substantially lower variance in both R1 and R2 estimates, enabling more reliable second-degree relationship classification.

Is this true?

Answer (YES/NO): YES